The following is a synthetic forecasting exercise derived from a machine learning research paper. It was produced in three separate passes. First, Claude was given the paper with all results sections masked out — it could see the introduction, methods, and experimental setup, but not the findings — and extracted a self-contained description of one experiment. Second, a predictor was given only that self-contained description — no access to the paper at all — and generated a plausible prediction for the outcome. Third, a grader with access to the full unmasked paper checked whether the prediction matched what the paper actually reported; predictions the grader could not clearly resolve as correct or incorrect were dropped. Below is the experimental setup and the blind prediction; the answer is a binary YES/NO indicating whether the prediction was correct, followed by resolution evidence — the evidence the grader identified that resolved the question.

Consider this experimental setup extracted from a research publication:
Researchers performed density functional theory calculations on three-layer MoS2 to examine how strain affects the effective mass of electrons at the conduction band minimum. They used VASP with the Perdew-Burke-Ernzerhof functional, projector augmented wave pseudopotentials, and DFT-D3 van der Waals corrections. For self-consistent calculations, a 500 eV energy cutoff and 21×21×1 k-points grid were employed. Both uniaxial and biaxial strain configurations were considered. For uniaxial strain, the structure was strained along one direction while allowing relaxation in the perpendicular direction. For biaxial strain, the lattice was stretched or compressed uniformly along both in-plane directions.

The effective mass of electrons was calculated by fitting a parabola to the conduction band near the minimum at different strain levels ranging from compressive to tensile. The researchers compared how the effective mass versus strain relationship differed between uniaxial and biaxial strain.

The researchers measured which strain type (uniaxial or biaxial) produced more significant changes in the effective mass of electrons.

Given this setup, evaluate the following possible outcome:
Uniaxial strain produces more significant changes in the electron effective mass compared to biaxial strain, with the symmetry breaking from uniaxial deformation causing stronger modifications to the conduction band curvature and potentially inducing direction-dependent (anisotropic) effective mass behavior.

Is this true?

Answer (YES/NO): NO